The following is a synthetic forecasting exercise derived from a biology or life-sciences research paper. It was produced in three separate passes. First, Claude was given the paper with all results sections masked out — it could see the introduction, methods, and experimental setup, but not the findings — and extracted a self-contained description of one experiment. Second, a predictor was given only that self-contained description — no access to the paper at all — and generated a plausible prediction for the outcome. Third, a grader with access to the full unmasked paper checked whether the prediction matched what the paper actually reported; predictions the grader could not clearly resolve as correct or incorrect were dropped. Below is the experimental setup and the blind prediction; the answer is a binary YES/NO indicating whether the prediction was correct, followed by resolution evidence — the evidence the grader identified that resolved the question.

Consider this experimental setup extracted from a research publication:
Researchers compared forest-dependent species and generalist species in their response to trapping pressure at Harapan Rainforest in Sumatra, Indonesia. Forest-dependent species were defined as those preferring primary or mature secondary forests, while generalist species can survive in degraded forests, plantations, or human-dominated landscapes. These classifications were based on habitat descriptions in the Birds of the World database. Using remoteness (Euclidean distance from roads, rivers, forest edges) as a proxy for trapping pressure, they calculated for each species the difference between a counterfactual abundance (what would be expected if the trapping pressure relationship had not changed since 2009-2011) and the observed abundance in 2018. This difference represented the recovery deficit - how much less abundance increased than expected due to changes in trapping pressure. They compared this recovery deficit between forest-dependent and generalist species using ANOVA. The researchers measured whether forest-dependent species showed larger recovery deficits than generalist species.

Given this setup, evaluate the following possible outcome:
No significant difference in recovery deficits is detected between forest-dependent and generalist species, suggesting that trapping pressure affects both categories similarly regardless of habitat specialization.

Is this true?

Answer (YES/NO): YES